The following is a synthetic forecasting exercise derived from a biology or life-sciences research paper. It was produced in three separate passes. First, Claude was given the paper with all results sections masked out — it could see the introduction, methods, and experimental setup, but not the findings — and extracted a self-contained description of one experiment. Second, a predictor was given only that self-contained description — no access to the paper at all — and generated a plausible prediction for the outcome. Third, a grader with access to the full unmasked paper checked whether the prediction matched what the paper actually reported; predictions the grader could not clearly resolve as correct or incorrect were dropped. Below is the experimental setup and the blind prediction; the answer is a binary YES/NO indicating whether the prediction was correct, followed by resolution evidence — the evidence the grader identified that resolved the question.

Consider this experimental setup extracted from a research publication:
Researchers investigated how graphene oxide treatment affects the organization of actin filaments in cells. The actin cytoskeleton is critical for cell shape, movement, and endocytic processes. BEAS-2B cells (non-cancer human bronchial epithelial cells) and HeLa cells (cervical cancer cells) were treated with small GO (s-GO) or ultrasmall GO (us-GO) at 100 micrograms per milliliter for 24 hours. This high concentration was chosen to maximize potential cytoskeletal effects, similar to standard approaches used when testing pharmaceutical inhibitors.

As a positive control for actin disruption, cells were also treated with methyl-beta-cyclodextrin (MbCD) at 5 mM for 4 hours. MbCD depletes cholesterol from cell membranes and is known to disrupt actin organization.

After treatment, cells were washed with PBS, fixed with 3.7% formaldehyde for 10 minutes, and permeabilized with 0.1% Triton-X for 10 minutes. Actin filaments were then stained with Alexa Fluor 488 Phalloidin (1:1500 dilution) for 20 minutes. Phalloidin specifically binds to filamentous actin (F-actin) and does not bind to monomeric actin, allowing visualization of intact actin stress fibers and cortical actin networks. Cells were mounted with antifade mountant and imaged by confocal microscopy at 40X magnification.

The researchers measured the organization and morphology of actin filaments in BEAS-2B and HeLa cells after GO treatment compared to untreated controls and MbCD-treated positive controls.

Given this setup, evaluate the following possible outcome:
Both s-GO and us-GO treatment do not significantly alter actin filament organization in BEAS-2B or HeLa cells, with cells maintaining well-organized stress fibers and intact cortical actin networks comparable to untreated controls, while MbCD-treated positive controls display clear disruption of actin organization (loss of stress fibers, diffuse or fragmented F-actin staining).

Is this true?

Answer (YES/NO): NO